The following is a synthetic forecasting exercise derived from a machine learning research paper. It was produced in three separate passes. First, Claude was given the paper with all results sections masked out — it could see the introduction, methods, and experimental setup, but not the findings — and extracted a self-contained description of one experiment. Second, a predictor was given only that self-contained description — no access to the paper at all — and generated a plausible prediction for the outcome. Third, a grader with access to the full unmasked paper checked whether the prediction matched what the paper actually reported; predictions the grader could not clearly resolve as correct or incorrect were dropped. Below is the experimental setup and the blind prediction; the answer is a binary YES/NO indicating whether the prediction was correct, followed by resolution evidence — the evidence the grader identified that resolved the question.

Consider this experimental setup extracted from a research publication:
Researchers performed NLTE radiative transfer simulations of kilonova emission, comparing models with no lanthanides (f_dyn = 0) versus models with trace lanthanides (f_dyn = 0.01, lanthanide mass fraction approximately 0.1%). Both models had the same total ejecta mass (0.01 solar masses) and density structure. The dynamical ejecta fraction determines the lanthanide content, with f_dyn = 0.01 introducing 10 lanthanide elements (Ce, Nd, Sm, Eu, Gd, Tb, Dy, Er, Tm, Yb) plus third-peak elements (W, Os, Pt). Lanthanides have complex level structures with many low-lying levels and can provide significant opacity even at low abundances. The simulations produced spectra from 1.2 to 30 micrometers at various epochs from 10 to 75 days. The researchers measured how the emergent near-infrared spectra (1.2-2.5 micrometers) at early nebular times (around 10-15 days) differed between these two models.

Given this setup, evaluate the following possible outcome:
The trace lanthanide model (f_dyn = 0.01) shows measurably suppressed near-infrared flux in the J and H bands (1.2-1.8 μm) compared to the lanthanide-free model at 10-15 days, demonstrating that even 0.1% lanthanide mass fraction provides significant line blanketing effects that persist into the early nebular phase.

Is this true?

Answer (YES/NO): NO